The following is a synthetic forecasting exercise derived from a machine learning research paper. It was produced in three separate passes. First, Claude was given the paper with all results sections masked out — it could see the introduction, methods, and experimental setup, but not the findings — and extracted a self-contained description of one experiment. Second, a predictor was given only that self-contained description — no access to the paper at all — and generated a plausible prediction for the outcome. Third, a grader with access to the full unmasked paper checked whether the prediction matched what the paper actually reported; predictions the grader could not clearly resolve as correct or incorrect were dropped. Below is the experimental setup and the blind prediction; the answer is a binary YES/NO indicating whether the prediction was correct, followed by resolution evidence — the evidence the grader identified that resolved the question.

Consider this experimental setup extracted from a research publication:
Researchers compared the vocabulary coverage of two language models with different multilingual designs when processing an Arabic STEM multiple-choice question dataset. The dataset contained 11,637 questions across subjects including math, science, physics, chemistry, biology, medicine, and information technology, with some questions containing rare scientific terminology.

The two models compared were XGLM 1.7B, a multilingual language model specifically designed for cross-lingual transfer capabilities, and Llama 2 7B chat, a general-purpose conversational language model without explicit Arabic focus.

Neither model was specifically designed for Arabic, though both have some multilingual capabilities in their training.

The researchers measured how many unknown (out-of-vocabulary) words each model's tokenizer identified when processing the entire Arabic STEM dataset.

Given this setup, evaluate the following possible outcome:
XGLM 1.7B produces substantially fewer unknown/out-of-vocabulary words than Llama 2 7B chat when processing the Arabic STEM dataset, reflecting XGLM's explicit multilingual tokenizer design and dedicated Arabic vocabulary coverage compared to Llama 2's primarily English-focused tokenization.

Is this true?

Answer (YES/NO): NO